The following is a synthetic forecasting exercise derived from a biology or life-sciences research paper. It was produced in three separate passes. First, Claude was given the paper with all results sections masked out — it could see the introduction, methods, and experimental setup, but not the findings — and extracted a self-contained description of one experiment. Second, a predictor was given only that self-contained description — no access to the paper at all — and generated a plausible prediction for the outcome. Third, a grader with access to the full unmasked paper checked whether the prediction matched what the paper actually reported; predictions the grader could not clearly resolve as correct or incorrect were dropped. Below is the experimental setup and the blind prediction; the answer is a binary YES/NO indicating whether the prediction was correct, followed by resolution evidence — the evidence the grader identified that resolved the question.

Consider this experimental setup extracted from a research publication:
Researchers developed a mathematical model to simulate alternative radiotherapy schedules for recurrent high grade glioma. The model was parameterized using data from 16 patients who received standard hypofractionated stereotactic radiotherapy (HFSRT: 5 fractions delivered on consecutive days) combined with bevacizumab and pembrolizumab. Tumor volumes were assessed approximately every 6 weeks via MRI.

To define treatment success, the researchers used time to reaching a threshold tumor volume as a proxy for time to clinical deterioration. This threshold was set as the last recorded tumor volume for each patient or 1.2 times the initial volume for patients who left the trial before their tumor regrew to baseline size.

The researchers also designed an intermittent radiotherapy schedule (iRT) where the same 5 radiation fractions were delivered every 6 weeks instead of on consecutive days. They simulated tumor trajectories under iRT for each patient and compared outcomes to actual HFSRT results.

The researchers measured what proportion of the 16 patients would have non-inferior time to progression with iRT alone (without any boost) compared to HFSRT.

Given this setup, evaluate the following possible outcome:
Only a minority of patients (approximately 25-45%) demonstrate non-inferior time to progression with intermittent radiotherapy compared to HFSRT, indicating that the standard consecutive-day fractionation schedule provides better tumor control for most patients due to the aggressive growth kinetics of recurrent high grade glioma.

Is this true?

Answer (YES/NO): NO